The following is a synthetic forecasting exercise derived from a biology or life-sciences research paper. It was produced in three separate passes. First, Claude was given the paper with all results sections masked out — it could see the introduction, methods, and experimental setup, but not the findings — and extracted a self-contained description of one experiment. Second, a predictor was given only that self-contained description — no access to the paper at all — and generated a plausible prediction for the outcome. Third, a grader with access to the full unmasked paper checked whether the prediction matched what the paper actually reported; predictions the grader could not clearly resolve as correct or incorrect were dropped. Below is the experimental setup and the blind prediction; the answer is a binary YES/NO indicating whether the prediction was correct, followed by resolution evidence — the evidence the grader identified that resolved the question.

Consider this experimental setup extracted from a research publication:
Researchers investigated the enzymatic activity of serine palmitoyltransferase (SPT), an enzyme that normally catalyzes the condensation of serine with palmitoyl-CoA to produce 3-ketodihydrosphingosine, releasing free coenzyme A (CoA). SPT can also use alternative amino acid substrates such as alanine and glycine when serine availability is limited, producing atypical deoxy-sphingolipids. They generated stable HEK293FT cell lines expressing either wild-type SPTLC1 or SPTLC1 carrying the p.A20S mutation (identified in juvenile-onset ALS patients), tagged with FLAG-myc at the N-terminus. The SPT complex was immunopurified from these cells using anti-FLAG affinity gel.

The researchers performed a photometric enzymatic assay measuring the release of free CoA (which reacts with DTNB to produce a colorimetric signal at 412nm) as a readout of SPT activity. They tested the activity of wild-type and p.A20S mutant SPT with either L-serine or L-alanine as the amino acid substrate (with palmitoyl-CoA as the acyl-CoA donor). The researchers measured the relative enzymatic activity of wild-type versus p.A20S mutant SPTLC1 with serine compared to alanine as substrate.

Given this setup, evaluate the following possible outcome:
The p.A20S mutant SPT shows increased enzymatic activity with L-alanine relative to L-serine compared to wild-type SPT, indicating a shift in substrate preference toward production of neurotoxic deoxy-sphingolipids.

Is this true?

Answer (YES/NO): YES